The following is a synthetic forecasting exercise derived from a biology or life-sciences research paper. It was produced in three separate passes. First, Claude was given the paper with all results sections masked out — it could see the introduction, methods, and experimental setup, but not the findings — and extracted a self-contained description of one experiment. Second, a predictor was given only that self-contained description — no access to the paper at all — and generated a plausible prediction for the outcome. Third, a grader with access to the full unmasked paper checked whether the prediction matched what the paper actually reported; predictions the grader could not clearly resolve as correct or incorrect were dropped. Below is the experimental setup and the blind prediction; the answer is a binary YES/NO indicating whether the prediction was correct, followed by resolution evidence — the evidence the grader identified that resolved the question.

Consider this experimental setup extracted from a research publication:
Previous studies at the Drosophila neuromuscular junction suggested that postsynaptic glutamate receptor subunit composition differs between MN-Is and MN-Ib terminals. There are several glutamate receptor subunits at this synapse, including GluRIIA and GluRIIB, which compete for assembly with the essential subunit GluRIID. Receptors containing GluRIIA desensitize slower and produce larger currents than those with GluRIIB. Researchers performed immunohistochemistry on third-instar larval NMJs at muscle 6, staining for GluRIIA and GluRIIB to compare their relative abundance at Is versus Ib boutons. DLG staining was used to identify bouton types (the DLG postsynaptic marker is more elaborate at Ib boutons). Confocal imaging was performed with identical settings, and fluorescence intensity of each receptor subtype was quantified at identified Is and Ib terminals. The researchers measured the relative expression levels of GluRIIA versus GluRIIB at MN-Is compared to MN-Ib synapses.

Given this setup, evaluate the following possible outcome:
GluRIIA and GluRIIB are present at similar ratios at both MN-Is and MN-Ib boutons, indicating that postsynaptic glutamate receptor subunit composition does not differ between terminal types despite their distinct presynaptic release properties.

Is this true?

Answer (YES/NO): NO